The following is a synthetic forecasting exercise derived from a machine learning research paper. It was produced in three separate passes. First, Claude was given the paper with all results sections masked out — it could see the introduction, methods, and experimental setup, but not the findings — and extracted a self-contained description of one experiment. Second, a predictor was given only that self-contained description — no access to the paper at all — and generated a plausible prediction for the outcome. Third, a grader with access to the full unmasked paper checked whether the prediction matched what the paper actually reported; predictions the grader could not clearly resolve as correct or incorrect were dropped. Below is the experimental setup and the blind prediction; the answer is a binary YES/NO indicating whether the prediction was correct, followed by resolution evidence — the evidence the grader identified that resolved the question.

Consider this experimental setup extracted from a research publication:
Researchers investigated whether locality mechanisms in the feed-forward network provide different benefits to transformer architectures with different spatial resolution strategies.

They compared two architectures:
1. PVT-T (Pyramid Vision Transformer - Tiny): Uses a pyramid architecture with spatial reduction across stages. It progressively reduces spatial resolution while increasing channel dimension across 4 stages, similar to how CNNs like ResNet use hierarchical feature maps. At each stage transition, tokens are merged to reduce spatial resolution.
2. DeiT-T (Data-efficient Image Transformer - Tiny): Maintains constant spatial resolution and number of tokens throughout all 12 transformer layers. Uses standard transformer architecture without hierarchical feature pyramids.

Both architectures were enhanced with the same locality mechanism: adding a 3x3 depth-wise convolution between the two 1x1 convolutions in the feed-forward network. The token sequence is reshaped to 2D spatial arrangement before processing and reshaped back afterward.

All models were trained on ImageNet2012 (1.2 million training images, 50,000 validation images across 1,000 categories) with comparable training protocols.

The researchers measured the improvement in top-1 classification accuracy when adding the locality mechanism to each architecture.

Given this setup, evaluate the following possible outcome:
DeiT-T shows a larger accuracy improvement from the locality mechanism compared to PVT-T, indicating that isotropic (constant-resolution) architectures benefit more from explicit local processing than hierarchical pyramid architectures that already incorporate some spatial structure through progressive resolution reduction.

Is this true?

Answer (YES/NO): NO